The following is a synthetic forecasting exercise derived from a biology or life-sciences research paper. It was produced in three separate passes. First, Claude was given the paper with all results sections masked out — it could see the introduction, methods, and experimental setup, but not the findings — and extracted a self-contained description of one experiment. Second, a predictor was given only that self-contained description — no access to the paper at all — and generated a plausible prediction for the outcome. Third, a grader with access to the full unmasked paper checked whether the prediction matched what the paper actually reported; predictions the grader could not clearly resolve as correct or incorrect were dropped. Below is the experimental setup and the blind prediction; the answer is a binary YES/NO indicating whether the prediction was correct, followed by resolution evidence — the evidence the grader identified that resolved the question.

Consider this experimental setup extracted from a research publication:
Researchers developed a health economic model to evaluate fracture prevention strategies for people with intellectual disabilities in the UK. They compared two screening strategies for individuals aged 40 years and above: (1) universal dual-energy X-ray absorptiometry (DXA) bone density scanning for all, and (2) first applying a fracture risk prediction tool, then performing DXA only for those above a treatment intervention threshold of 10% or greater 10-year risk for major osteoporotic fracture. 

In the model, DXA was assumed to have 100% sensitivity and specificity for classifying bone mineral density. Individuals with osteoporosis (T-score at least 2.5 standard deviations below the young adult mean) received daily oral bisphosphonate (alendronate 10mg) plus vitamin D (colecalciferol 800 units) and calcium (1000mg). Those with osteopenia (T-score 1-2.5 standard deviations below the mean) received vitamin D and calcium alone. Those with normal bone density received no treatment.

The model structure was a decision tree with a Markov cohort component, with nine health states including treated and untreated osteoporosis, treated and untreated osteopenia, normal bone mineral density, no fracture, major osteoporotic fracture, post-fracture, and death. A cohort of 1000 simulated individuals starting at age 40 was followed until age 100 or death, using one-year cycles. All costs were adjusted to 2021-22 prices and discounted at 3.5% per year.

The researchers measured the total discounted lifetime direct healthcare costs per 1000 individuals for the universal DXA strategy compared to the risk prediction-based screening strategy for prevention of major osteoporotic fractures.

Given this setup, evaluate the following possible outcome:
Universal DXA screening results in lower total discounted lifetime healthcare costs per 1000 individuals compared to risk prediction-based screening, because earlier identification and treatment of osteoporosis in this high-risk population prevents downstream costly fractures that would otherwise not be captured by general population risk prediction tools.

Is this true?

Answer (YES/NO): NO